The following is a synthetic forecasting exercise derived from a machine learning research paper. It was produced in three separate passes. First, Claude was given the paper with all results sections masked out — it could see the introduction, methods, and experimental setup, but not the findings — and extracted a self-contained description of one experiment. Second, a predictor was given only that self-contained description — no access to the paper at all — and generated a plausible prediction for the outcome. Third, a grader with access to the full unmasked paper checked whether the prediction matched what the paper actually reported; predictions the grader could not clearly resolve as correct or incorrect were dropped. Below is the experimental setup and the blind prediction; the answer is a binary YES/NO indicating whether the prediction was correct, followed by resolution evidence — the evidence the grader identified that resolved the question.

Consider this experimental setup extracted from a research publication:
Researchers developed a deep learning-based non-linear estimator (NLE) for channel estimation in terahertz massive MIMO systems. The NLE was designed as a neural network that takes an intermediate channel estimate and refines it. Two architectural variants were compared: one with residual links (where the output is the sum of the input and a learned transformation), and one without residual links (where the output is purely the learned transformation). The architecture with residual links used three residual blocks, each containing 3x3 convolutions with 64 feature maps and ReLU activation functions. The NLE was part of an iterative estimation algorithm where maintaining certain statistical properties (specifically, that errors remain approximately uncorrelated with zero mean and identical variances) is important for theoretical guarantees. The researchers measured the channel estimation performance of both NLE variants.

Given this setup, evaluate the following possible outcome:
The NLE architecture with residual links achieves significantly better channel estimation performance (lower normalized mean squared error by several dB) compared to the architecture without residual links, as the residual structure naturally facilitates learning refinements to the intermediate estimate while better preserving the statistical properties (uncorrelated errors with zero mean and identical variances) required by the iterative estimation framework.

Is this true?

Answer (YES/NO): YES